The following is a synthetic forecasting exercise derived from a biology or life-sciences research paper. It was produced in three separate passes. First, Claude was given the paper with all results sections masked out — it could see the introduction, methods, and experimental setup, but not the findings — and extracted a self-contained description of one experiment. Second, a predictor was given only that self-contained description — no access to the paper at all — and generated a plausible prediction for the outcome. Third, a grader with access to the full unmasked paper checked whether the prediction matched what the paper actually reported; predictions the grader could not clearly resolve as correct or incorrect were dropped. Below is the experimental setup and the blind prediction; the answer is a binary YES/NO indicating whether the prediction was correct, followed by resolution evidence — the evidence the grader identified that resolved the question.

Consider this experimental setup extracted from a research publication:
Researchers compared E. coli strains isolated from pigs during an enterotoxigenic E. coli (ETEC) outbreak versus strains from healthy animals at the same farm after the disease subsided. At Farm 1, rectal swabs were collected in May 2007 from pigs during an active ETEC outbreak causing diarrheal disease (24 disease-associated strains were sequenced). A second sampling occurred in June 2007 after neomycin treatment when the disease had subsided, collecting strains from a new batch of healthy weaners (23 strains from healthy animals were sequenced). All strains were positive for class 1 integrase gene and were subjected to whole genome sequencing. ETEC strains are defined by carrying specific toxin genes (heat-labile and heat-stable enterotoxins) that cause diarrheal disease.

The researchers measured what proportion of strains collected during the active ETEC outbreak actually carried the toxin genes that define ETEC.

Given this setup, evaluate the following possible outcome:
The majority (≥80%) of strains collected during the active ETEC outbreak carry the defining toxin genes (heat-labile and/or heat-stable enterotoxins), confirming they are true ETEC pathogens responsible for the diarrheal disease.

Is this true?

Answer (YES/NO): NO